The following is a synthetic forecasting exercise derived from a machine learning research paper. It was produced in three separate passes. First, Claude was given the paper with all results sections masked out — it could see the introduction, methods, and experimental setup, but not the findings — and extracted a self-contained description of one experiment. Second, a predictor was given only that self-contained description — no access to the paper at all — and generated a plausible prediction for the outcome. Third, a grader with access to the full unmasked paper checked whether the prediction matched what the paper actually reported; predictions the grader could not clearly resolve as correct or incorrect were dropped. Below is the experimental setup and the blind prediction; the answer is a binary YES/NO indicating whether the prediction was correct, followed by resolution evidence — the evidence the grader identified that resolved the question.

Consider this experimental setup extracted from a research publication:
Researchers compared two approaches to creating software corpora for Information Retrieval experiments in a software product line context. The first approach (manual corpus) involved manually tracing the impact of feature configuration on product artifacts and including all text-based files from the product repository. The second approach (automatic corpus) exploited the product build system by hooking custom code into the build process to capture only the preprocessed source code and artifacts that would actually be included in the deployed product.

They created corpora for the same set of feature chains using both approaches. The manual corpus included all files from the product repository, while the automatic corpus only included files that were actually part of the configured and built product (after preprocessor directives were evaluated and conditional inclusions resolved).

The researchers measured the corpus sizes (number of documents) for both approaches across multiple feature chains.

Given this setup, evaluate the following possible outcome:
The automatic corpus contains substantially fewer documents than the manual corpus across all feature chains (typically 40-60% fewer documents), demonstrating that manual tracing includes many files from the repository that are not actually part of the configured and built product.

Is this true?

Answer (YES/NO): NO